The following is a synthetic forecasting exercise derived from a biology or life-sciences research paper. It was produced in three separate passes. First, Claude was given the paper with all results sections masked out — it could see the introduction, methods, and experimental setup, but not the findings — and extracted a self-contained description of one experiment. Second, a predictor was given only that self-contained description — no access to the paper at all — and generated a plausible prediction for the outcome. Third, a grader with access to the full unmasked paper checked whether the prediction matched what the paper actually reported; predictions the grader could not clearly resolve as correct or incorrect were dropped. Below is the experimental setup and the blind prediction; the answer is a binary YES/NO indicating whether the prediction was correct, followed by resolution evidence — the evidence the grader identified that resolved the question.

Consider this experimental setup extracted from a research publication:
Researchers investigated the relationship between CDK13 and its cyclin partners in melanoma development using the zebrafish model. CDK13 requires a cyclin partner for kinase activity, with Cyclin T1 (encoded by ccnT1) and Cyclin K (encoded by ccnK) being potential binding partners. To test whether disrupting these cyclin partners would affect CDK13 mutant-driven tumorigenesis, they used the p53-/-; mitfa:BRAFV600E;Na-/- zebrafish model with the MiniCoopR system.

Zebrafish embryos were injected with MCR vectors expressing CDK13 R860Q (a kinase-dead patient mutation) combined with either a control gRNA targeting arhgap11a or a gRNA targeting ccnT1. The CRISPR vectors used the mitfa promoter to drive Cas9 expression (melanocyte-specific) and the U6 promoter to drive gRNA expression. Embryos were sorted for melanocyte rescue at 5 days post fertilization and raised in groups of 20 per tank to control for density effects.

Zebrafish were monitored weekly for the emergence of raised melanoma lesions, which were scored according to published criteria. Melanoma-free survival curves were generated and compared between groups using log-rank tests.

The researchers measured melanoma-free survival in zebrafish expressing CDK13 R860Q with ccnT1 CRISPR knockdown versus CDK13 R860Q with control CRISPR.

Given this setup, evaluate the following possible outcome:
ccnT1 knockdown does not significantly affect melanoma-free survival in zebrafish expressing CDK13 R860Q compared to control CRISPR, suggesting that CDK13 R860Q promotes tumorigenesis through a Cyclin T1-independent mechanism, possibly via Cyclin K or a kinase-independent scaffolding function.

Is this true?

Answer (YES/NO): NO